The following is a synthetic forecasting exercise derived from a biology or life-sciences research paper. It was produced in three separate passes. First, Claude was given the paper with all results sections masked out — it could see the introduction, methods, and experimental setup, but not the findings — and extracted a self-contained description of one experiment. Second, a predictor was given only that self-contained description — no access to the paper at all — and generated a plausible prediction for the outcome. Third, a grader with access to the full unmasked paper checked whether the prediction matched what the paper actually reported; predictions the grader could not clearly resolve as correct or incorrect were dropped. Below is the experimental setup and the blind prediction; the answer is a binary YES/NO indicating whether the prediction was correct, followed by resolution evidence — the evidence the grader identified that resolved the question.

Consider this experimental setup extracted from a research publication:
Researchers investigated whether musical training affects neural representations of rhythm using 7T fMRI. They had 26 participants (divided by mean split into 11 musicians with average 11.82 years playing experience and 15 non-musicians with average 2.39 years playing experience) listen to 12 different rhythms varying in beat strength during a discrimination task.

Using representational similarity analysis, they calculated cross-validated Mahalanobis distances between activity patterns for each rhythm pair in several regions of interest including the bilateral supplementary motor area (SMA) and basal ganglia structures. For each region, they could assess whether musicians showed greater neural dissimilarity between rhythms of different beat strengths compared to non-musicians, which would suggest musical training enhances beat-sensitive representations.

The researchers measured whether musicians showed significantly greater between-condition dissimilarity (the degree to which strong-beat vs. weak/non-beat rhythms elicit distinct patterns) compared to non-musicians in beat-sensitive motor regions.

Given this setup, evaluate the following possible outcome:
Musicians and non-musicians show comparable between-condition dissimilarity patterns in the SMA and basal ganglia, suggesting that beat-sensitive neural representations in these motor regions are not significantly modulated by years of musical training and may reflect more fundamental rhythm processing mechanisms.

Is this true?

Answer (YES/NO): YES